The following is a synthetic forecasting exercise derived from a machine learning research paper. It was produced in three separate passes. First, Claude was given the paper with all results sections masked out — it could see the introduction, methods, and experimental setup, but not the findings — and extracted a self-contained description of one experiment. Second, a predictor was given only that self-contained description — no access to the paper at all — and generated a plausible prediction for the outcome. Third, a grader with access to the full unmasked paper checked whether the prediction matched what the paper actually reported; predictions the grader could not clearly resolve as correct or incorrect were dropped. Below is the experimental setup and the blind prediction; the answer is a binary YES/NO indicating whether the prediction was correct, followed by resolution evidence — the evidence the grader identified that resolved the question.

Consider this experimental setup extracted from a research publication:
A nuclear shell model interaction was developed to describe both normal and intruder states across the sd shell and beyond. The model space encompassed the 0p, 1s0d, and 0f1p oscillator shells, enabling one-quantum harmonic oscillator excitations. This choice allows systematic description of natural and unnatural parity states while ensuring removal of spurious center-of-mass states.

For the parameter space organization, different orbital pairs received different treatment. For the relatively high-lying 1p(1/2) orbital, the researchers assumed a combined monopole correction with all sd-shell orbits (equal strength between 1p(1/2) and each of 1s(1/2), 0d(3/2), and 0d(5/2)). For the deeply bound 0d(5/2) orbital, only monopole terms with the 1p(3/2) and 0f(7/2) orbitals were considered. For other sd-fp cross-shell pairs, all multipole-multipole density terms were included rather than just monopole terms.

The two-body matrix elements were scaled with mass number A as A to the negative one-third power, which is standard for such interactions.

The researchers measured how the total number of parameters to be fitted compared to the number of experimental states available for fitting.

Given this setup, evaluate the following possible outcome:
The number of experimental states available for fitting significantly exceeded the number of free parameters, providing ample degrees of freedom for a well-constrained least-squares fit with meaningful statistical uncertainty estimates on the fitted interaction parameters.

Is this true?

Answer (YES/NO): NO